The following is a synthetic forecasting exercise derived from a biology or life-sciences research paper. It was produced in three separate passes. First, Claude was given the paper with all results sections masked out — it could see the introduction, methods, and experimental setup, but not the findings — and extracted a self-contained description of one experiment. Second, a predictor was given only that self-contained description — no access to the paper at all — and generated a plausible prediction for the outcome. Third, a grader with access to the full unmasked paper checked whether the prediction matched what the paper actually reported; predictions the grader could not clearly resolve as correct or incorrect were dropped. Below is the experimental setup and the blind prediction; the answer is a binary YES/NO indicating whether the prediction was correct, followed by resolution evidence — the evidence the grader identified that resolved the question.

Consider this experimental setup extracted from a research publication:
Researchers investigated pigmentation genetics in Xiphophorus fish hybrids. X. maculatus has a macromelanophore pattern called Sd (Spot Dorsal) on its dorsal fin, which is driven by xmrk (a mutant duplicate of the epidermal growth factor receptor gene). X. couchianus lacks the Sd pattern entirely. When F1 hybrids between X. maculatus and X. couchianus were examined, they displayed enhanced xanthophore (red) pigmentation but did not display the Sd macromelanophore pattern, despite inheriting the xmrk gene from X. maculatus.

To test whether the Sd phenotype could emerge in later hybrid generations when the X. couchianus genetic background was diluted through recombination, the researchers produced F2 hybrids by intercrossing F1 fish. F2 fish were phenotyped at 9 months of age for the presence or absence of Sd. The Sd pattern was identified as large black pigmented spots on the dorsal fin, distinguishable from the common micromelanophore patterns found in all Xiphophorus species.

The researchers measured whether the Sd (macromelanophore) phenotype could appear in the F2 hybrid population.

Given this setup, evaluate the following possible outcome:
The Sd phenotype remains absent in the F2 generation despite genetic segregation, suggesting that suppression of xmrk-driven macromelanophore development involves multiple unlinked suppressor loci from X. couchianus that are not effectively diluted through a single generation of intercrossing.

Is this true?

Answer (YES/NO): NO